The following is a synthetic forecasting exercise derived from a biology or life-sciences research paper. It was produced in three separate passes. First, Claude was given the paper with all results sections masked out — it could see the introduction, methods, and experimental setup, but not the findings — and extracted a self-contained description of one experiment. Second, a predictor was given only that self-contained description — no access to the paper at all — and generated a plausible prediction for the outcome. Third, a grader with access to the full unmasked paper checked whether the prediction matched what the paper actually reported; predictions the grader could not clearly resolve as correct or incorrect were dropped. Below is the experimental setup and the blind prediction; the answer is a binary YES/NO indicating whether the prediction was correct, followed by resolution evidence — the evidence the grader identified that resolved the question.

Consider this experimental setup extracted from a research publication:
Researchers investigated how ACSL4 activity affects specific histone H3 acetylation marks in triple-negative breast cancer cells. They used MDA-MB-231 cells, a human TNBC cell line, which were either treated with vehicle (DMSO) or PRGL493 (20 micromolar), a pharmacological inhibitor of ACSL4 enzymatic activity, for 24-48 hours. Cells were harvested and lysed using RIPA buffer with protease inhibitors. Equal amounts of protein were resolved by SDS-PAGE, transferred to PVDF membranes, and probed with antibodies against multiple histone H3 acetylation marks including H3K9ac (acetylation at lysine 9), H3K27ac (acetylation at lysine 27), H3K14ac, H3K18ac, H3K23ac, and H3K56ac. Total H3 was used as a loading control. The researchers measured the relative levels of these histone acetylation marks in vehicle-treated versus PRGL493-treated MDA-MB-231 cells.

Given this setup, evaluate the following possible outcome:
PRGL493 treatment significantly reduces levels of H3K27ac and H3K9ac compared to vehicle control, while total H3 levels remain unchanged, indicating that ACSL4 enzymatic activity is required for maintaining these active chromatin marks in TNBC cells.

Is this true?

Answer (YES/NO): YES